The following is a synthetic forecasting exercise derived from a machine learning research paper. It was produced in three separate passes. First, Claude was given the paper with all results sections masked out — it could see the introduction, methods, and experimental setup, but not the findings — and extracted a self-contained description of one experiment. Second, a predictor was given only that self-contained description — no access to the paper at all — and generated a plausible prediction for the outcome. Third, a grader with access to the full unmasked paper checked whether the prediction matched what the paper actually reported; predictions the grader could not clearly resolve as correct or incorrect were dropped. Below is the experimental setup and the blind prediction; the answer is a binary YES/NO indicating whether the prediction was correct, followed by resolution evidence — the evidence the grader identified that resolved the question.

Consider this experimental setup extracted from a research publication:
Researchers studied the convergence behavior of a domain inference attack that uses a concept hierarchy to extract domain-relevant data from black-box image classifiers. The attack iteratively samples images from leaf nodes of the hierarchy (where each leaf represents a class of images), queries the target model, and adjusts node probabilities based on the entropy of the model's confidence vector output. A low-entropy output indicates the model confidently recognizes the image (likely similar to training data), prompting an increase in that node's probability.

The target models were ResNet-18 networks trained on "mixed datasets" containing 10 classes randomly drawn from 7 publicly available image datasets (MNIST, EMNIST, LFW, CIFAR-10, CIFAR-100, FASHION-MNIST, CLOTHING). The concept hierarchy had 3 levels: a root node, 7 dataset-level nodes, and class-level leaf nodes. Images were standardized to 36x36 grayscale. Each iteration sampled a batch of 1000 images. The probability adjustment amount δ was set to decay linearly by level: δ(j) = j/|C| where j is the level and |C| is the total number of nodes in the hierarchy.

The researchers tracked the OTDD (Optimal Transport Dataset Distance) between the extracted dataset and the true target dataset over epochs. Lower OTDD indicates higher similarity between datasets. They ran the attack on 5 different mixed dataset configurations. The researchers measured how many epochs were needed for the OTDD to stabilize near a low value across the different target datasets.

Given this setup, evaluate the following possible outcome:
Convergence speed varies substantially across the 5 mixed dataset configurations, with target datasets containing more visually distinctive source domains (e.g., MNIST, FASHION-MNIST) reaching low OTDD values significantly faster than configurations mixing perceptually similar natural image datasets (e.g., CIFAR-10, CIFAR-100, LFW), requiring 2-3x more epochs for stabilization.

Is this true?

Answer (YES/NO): NO